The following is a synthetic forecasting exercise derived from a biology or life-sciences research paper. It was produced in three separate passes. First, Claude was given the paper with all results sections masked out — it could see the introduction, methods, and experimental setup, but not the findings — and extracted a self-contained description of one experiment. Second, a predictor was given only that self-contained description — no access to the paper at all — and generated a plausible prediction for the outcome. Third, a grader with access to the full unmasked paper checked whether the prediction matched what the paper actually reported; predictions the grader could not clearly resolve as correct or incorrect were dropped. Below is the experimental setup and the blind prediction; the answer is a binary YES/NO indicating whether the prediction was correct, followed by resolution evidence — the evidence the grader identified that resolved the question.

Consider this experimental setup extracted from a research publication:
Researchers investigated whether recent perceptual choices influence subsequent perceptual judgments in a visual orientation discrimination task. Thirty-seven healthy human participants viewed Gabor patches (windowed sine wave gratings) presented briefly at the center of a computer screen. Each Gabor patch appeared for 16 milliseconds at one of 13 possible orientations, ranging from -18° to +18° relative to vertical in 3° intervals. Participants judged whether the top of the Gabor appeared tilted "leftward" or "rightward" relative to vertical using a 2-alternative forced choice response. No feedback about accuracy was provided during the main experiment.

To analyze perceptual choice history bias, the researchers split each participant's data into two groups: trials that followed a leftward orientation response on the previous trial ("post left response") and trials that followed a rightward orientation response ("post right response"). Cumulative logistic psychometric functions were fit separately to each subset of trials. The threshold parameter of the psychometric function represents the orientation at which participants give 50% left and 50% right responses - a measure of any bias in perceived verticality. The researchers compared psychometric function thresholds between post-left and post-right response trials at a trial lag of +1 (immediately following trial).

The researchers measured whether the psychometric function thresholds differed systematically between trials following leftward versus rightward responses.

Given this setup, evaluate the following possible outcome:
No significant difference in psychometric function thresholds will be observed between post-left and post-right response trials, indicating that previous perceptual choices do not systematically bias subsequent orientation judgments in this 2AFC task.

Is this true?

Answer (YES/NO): NO